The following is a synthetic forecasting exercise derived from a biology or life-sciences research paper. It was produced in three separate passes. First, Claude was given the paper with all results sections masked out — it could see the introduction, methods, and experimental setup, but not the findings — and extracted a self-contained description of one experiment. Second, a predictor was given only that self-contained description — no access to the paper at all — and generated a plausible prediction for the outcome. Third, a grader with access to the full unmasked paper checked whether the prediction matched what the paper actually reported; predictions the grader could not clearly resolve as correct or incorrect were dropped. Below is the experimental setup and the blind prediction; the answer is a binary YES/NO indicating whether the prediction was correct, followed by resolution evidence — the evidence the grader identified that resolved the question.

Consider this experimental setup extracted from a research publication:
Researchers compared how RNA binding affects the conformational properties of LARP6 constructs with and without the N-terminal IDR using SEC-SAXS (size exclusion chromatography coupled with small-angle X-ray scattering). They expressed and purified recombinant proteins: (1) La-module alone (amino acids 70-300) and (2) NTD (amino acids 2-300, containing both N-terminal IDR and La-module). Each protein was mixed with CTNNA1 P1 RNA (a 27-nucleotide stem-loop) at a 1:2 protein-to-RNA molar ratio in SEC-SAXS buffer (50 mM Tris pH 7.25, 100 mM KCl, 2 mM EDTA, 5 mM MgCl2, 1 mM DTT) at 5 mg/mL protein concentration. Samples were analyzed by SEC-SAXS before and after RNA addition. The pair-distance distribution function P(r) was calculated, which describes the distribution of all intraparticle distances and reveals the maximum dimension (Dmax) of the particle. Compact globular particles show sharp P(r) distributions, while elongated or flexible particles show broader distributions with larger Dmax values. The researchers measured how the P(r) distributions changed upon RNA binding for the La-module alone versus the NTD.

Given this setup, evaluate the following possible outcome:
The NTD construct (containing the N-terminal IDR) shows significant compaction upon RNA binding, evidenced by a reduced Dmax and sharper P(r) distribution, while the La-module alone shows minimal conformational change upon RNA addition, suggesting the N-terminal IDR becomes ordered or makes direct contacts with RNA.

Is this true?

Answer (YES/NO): NO